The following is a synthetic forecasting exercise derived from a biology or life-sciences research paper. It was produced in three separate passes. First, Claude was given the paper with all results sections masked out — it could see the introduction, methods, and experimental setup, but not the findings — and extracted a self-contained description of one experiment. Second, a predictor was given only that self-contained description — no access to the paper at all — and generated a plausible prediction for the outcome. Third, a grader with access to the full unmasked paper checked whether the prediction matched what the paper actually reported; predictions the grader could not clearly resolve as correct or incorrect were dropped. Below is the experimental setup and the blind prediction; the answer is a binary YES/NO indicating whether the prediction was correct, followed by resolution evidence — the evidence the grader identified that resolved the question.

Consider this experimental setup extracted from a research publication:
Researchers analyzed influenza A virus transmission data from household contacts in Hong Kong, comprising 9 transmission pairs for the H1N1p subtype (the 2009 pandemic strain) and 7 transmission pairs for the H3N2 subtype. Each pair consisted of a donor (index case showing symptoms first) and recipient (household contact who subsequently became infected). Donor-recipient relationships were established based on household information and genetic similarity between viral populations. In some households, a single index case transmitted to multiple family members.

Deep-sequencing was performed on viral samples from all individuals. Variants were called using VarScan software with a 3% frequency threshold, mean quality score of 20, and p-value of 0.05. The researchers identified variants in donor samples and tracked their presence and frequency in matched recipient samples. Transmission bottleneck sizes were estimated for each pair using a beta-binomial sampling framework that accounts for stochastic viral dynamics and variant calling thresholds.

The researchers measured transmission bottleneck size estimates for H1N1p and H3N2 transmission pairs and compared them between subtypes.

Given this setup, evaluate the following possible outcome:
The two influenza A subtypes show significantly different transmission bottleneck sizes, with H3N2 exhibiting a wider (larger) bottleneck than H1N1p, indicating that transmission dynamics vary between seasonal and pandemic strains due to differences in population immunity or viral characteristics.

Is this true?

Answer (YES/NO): NO